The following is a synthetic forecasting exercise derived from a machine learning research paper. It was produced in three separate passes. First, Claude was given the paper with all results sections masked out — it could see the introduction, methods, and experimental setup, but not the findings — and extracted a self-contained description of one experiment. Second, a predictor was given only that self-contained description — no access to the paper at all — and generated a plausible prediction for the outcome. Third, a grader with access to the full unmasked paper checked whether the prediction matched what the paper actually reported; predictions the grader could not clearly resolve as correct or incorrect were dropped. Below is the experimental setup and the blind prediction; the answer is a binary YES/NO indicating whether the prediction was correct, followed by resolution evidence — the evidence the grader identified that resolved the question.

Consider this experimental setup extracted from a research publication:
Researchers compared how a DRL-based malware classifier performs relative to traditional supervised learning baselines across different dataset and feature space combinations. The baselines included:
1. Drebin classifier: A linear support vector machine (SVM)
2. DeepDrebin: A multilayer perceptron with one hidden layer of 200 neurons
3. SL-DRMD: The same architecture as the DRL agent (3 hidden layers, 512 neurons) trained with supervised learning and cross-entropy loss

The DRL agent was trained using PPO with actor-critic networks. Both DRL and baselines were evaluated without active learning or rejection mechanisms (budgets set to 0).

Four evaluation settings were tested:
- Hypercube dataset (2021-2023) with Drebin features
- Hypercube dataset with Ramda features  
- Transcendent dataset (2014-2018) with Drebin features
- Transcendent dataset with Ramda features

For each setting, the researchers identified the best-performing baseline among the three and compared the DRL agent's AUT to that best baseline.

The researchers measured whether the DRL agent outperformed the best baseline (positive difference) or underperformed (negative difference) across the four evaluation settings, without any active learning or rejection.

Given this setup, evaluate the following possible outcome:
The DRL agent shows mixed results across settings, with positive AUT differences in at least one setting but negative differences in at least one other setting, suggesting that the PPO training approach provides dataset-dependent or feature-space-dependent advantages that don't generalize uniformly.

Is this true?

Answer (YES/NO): YES